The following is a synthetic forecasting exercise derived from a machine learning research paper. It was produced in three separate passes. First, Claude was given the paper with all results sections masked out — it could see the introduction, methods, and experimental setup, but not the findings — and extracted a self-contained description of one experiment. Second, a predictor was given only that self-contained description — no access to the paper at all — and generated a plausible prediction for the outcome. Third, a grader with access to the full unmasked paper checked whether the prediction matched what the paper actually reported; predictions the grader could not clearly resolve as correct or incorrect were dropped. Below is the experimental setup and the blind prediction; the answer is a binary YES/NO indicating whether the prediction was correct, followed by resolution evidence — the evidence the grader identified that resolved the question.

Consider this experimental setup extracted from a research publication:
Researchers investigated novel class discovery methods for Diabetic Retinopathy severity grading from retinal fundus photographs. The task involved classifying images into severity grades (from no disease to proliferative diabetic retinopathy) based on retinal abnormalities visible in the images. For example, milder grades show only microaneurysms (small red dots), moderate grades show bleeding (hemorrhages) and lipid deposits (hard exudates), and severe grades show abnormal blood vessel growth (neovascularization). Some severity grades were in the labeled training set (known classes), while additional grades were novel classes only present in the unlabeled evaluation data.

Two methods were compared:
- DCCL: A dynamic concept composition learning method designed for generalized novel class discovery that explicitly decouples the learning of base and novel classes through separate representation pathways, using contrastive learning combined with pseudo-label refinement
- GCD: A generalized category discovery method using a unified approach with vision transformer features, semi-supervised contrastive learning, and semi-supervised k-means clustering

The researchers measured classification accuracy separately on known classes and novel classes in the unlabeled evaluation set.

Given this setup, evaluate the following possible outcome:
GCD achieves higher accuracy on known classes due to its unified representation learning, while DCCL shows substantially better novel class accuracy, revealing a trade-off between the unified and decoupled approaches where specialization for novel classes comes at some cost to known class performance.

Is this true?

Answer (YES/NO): NO